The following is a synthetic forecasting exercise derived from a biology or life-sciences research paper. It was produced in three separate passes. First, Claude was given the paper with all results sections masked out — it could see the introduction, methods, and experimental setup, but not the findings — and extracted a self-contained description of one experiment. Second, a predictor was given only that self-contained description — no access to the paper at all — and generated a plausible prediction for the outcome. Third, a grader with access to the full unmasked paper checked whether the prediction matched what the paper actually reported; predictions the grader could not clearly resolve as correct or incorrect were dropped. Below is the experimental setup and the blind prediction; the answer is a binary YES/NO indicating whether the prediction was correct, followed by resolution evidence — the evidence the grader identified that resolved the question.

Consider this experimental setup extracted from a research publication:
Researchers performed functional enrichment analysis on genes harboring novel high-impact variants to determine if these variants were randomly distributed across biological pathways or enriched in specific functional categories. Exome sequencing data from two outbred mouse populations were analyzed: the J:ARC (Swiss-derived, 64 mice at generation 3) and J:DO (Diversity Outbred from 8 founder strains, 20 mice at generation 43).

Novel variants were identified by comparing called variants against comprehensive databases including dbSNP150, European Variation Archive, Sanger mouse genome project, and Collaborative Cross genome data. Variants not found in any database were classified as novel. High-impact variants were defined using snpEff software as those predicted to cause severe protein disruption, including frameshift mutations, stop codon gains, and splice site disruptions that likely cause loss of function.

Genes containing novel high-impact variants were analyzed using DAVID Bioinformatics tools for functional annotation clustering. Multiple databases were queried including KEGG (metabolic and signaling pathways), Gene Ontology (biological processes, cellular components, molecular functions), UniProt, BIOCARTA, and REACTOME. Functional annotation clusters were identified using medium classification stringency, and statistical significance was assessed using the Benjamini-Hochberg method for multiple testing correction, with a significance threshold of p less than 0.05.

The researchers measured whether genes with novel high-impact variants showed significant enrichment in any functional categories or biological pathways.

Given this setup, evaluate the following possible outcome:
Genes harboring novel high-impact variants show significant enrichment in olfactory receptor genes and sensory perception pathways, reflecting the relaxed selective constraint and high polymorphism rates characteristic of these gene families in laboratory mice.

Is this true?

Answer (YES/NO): NO